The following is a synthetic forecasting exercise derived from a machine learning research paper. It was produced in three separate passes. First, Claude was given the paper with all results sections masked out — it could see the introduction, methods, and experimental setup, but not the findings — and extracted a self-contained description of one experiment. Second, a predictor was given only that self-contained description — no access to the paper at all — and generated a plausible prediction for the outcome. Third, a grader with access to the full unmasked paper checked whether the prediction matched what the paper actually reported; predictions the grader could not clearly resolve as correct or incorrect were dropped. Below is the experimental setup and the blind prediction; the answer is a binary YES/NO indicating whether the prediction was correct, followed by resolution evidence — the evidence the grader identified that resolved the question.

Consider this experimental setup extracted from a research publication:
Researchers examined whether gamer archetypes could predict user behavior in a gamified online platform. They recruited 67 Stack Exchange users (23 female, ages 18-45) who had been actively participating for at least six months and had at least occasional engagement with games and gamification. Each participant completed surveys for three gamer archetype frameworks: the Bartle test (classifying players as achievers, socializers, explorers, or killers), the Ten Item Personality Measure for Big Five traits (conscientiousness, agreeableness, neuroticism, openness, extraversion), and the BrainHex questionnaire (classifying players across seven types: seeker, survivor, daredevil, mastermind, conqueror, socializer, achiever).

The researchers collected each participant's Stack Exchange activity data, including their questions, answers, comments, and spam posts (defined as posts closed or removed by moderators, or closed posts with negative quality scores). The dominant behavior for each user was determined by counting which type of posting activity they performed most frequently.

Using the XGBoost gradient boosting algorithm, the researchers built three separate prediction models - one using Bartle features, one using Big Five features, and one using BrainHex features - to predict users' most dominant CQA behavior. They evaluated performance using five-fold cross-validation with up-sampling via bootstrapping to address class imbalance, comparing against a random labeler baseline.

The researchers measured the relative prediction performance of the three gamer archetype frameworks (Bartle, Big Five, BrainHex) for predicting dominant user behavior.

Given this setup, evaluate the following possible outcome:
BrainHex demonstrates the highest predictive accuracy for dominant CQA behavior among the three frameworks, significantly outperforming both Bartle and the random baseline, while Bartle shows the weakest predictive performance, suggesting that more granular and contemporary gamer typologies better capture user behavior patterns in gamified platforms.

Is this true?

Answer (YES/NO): NO